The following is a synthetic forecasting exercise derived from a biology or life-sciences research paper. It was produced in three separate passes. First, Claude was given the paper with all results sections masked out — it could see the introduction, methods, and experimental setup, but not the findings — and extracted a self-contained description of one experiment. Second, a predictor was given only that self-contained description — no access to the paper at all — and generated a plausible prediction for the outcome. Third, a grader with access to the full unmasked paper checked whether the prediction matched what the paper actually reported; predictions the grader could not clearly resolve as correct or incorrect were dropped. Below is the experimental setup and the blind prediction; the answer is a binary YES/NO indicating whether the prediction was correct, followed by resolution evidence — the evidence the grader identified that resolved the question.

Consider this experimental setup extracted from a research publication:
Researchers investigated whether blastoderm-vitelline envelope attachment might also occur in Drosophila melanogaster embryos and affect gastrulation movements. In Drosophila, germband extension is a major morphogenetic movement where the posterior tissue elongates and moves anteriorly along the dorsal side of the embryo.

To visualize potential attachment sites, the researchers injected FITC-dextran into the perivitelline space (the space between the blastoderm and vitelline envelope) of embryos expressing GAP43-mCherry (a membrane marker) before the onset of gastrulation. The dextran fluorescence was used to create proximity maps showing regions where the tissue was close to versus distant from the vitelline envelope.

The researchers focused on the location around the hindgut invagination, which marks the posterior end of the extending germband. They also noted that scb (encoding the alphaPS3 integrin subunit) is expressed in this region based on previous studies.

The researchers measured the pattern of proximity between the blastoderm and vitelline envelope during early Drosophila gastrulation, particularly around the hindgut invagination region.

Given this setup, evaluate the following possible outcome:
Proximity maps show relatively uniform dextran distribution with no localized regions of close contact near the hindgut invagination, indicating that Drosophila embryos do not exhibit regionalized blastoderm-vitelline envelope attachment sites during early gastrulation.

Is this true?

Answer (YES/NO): NO